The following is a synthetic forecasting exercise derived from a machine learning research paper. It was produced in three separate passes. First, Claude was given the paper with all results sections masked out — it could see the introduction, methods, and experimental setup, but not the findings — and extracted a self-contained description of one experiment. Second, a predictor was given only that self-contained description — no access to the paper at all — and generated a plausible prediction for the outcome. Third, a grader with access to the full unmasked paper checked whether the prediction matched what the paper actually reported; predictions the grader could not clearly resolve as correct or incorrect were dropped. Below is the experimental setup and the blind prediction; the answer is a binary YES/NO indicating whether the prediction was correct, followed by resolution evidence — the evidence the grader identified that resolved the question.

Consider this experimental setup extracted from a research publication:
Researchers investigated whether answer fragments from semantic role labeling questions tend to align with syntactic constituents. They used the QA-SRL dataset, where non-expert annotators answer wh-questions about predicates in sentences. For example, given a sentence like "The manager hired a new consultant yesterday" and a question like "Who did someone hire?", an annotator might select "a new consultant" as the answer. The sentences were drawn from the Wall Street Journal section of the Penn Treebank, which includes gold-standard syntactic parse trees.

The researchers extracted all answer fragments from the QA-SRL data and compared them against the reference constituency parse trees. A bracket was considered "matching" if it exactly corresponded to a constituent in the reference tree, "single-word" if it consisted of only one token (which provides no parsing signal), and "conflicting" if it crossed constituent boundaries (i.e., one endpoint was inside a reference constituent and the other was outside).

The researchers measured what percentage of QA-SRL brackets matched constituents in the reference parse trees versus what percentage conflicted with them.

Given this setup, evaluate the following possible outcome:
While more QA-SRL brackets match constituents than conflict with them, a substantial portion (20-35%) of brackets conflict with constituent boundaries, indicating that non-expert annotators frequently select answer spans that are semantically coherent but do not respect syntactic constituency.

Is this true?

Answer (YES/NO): NO